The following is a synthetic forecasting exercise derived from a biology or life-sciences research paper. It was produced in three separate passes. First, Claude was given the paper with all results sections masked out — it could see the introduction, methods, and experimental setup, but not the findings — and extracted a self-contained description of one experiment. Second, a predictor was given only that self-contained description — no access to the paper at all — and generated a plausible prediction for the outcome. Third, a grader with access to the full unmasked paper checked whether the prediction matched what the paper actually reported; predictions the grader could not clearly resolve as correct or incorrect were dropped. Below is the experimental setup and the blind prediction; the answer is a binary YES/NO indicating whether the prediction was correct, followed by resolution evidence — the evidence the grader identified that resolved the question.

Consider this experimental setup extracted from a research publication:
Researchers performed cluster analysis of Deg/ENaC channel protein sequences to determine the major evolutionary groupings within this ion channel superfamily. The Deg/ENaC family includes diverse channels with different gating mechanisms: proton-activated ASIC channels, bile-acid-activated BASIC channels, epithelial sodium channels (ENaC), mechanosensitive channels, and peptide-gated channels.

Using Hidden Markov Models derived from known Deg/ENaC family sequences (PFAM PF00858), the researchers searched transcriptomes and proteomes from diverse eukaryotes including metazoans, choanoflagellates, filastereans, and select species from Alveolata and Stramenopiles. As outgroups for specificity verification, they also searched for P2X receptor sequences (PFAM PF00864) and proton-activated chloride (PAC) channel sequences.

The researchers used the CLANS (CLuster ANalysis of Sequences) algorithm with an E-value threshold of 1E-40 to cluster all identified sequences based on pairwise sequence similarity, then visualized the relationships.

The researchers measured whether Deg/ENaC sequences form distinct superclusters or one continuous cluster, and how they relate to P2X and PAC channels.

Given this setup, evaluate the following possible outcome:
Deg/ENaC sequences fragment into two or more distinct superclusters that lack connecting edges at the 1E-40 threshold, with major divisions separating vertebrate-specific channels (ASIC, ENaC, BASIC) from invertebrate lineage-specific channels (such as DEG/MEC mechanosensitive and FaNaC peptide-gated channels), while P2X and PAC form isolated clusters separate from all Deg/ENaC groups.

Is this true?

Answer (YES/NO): NO